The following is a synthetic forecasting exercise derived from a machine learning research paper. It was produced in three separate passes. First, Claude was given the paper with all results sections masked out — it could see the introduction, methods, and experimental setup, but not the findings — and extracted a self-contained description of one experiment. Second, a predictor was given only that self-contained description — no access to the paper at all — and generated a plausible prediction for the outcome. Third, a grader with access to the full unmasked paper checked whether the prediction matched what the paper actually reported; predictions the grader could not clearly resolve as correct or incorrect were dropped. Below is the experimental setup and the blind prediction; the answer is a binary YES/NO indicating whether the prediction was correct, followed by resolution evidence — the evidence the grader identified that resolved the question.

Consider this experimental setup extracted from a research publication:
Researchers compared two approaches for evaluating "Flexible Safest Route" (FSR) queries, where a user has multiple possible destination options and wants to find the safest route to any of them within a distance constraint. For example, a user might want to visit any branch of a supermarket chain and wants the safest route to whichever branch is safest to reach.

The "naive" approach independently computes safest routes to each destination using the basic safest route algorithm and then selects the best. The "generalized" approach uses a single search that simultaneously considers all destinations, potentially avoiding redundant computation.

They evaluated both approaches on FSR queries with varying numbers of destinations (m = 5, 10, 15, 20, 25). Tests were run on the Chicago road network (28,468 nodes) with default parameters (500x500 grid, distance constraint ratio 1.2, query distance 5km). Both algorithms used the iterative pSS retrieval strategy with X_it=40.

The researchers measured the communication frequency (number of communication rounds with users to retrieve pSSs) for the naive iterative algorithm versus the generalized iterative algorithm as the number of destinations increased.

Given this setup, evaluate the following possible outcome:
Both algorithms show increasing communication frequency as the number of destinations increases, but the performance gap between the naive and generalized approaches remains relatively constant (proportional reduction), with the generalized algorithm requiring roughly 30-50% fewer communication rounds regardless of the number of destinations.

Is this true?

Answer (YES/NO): NO